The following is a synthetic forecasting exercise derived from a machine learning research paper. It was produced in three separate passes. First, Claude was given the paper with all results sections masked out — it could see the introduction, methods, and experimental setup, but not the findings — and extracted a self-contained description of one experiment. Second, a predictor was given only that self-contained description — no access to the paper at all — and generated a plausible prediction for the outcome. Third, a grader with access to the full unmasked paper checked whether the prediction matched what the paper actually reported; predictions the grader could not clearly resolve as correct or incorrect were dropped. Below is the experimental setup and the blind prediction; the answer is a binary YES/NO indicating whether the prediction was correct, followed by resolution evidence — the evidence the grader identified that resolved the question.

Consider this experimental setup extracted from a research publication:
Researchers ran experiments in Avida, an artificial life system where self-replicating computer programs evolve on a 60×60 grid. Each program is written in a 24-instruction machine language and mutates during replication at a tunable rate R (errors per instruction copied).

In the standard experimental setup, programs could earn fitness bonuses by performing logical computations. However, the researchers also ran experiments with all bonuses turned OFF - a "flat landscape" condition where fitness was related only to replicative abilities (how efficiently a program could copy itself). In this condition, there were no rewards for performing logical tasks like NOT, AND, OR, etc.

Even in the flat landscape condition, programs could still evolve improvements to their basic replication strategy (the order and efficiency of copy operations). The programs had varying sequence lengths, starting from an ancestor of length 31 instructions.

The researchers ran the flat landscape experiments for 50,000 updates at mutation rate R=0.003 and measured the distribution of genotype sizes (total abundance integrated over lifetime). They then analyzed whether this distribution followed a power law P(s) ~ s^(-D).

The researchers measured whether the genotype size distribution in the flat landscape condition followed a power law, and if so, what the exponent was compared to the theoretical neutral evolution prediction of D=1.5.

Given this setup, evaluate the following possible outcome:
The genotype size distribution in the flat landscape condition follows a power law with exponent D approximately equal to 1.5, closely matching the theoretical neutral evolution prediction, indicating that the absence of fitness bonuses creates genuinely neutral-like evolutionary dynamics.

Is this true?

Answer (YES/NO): NO